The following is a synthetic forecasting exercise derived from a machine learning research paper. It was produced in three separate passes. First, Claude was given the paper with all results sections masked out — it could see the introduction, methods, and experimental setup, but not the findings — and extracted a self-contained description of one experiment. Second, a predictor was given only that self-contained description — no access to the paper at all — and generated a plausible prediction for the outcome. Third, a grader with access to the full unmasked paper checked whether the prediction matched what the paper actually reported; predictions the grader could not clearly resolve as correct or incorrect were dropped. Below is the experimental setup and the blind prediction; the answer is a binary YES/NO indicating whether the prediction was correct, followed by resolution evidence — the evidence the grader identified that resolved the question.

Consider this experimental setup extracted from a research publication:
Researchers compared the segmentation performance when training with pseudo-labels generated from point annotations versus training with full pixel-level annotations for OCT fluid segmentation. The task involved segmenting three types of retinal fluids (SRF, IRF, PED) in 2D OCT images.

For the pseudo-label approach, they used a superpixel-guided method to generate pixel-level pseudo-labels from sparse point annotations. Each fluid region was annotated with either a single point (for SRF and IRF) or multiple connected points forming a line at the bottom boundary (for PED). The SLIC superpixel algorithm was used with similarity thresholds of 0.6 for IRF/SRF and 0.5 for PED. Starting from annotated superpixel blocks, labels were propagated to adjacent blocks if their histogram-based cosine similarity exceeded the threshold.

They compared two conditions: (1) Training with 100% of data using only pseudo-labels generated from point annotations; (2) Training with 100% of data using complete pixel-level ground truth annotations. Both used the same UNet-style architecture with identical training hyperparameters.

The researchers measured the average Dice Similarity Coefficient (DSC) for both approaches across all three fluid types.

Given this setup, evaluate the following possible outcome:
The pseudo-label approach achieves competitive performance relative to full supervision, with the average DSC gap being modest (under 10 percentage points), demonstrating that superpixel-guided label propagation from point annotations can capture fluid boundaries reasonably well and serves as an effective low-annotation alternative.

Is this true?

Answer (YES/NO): YES